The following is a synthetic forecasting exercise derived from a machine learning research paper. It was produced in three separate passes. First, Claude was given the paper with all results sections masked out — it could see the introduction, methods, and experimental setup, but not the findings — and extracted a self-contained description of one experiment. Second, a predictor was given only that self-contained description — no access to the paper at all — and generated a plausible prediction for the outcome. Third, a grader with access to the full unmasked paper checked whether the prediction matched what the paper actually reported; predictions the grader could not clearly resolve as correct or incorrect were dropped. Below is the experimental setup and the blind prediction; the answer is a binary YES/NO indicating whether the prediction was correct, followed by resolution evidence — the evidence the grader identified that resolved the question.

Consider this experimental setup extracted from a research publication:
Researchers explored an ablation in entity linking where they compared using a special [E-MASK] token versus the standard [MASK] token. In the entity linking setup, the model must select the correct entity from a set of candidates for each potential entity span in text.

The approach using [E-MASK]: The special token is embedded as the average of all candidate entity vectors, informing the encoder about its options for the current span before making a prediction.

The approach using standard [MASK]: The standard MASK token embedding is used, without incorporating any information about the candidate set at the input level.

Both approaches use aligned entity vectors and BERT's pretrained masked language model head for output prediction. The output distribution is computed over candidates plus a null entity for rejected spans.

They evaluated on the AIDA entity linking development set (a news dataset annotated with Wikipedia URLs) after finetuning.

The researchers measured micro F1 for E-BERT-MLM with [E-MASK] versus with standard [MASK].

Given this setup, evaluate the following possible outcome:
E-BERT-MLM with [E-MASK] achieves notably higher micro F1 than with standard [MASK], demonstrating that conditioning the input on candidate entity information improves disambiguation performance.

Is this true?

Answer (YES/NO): NO